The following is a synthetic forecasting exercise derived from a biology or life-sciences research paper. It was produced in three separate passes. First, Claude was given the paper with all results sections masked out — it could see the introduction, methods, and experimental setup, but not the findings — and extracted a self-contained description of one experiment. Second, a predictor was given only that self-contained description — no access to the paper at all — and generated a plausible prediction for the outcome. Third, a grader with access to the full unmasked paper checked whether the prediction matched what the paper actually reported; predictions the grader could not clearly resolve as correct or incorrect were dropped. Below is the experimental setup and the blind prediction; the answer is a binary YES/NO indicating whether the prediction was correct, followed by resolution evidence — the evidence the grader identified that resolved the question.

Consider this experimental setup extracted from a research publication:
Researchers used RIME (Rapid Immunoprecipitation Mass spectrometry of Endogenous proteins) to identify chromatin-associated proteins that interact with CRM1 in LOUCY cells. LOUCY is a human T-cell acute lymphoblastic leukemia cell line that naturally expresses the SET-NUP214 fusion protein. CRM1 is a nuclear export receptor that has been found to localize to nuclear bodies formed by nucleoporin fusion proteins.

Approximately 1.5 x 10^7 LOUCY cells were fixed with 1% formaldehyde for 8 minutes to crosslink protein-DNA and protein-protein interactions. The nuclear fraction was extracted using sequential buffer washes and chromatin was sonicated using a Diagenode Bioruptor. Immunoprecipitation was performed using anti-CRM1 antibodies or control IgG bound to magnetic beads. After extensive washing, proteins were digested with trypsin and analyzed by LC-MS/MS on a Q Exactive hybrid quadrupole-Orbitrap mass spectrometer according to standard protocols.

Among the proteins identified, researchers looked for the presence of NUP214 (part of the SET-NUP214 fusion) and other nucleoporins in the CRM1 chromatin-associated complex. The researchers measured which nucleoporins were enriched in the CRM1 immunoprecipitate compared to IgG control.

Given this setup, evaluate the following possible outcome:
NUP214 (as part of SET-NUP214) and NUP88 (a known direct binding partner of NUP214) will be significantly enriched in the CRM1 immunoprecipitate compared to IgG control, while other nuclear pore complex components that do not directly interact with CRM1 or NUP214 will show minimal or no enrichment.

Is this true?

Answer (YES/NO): NO